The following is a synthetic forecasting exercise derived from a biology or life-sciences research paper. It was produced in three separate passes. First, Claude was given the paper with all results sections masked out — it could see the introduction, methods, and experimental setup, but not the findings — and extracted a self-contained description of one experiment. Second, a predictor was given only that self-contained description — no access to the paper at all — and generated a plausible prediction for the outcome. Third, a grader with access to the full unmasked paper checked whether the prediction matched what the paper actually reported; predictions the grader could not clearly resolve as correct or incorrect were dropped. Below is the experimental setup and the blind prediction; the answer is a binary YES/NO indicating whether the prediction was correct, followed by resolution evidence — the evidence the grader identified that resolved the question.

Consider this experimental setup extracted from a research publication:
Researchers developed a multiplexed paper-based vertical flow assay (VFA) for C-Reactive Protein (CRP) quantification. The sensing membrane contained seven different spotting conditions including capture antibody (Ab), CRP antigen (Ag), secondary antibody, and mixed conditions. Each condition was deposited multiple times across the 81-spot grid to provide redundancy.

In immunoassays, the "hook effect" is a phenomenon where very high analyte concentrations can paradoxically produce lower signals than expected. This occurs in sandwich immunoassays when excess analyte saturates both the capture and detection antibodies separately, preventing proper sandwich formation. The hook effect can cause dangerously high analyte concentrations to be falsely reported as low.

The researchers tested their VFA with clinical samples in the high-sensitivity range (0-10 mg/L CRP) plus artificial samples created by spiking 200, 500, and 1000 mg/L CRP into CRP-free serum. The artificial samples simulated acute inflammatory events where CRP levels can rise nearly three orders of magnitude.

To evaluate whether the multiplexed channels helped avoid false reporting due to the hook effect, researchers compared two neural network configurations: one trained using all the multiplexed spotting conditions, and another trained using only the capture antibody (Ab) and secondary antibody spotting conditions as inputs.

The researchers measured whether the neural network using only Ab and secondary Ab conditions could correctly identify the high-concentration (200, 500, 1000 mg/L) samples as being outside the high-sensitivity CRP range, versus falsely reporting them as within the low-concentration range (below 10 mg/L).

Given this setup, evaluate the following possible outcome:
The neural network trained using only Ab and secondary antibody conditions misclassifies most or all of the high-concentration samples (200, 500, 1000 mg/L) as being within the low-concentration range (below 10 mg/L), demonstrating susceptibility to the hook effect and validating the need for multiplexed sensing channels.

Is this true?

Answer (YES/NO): YES